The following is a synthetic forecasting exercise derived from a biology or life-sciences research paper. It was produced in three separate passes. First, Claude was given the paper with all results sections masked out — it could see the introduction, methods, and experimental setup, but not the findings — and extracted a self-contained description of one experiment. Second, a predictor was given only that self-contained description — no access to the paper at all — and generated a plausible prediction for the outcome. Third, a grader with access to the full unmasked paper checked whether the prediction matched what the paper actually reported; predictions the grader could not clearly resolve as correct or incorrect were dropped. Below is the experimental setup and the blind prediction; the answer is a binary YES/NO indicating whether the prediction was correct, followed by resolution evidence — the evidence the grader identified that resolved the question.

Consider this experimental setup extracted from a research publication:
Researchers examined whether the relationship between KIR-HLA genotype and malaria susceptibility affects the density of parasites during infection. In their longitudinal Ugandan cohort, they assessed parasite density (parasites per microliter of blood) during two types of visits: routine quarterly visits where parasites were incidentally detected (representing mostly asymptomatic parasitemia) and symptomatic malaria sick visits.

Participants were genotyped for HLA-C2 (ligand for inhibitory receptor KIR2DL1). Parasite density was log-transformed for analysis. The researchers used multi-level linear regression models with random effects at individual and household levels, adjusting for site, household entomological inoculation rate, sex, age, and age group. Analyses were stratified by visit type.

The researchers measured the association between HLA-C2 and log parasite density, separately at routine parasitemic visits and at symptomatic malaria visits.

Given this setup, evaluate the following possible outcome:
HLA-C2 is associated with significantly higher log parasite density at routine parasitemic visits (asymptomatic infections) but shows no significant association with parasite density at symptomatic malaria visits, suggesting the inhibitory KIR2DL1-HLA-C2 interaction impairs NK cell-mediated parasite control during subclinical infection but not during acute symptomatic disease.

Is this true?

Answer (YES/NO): NO